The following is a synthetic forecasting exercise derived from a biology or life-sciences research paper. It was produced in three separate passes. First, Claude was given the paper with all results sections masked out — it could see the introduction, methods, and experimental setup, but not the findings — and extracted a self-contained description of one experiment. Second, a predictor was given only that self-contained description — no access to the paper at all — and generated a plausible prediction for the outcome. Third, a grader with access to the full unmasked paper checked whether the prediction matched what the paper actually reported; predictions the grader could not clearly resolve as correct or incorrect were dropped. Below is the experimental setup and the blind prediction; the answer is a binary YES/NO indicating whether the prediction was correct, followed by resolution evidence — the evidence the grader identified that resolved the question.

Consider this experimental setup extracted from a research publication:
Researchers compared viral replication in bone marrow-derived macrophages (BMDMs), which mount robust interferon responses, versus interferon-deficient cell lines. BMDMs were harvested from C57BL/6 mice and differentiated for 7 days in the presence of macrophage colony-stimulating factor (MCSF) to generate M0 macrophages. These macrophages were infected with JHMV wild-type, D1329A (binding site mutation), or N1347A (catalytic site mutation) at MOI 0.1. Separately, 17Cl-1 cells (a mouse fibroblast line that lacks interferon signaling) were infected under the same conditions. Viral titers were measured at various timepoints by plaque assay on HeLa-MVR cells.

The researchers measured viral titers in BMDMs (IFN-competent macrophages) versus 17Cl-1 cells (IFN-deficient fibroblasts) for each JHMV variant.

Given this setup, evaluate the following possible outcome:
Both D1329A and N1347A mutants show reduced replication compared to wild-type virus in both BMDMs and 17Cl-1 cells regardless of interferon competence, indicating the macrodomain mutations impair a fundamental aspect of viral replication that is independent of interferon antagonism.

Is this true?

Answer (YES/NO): NO